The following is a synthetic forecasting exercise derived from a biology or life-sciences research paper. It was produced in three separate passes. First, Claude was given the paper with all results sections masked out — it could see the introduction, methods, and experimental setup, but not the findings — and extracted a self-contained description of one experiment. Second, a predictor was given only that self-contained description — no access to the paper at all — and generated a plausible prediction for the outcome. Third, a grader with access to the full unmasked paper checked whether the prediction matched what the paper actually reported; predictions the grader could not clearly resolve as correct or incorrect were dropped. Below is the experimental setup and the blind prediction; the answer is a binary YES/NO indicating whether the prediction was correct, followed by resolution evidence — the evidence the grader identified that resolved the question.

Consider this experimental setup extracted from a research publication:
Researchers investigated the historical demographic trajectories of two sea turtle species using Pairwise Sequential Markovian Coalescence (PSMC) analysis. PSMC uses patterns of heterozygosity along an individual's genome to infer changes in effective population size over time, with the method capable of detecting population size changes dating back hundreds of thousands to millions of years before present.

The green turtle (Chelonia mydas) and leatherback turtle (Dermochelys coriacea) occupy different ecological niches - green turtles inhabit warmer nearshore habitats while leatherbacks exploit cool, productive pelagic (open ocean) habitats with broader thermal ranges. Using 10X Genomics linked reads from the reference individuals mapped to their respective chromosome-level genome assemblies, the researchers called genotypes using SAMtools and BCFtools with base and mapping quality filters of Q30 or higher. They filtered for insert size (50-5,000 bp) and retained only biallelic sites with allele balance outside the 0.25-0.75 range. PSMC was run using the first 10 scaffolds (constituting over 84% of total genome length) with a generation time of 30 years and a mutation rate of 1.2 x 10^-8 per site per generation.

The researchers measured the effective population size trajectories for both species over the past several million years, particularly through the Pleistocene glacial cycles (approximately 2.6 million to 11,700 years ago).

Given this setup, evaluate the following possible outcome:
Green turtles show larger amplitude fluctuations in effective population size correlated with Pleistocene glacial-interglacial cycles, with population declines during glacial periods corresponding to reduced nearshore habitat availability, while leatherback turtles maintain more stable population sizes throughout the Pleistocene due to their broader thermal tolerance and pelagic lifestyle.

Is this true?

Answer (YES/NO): NO